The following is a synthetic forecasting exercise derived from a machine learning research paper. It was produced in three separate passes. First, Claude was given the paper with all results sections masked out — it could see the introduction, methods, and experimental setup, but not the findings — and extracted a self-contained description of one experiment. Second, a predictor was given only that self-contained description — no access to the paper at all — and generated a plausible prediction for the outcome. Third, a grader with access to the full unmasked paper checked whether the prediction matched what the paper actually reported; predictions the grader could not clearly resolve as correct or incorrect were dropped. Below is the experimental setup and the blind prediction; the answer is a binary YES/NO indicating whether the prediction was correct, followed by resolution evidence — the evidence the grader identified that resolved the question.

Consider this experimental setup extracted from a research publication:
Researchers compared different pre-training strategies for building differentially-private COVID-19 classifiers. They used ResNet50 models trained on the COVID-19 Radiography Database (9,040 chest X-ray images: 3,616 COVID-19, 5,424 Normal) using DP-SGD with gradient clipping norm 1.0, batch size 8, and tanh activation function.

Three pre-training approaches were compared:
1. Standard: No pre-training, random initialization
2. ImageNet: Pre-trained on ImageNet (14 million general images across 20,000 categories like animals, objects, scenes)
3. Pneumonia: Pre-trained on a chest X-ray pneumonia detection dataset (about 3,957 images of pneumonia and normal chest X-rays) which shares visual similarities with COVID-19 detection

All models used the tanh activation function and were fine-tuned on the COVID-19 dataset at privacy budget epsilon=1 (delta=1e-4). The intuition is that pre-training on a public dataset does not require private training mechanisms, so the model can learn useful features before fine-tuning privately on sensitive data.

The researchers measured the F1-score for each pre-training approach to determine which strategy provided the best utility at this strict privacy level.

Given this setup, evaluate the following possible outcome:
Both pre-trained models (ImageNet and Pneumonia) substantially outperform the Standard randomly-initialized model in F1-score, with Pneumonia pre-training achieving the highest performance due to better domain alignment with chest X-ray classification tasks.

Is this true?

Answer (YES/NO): NO